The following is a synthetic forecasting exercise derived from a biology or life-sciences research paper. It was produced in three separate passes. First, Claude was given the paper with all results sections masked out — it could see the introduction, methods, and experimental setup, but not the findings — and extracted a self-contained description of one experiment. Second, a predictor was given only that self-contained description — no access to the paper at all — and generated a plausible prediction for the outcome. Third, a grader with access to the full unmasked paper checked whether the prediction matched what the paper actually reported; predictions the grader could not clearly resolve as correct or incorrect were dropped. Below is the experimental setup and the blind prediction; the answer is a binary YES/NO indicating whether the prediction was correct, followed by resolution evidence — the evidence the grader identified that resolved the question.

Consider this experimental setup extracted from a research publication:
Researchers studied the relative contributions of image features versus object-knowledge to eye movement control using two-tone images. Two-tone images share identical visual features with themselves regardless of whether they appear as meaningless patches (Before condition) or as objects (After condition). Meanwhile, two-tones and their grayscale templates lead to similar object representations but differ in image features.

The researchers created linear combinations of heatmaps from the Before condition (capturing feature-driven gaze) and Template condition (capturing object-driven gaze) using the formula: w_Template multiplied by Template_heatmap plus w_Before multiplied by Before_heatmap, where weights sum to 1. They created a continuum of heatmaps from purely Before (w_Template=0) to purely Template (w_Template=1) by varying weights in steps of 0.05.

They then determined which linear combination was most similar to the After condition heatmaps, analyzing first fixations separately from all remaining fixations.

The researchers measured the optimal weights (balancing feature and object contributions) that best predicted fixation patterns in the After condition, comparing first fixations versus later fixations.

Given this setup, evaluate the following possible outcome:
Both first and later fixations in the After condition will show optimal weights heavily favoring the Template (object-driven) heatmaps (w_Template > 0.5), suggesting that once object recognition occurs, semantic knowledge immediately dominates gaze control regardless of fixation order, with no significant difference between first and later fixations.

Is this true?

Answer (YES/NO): NO